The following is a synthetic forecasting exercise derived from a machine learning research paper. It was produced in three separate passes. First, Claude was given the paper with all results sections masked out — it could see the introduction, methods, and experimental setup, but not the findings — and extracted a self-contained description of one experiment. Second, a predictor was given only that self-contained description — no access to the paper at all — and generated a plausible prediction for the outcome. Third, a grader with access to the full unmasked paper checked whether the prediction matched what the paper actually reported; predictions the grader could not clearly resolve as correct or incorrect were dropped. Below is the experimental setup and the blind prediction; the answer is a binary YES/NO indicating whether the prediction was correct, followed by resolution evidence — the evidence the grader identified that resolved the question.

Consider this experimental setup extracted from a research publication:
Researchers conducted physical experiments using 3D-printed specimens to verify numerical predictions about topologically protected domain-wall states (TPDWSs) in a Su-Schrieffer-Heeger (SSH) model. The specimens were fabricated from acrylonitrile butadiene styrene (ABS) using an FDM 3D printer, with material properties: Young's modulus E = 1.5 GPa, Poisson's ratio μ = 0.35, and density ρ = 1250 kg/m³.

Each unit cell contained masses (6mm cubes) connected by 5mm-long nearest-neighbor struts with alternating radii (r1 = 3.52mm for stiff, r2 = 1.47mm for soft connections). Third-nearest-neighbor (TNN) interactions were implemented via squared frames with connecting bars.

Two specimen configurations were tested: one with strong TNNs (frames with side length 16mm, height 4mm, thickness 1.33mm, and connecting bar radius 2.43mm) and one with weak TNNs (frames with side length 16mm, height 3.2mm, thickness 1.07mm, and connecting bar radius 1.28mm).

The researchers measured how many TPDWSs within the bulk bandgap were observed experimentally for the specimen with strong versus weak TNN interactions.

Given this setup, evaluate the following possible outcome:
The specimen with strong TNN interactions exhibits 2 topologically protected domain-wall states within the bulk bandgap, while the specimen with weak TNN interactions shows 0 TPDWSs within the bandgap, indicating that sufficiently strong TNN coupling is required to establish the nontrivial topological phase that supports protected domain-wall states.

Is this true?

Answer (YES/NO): NO